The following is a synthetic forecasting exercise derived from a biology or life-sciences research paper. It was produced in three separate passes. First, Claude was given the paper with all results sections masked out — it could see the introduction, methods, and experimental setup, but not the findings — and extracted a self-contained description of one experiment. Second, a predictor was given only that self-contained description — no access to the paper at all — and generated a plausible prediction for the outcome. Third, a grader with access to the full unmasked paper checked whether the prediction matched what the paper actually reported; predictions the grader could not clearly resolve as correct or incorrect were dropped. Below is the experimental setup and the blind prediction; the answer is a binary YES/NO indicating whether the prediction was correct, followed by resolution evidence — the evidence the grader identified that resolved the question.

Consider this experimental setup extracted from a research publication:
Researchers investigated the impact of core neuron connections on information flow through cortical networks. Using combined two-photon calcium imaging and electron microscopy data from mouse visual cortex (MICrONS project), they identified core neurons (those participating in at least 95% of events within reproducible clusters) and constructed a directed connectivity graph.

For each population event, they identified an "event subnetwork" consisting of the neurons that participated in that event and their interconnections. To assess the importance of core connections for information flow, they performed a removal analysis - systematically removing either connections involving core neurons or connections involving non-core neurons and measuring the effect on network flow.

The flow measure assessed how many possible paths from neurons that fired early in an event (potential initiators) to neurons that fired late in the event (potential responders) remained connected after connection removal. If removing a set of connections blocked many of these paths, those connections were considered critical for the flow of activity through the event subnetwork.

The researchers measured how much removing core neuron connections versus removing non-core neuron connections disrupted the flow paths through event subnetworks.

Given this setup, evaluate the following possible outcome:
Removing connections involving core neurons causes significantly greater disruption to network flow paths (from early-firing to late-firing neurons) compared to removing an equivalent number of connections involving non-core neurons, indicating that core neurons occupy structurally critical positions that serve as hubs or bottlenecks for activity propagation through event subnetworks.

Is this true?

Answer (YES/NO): YES